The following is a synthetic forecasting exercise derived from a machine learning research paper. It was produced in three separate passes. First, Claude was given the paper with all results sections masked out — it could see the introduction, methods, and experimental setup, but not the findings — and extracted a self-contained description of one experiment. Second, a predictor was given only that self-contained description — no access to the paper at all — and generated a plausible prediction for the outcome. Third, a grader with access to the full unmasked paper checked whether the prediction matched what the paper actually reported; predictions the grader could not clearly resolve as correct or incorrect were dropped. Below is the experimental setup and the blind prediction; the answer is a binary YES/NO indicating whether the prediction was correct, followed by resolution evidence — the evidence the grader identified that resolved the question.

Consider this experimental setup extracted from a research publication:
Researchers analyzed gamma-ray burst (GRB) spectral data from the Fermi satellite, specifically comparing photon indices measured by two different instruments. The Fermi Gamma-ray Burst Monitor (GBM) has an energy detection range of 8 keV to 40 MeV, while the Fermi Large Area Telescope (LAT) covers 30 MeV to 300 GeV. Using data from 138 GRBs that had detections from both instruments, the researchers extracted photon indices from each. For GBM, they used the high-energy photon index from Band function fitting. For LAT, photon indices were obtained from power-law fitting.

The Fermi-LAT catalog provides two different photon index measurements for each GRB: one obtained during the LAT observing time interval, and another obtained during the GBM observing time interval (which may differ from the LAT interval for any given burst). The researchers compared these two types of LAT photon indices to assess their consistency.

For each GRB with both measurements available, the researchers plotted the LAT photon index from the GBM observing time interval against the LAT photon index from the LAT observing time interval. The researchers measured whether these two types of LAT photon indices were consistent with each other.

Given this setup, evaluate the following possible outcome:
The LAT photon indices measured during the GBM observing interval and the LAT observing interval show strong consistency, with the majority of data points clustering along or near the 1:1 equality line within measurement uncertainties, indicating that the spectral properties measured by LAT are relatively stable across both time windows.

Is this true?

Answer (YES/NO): NO